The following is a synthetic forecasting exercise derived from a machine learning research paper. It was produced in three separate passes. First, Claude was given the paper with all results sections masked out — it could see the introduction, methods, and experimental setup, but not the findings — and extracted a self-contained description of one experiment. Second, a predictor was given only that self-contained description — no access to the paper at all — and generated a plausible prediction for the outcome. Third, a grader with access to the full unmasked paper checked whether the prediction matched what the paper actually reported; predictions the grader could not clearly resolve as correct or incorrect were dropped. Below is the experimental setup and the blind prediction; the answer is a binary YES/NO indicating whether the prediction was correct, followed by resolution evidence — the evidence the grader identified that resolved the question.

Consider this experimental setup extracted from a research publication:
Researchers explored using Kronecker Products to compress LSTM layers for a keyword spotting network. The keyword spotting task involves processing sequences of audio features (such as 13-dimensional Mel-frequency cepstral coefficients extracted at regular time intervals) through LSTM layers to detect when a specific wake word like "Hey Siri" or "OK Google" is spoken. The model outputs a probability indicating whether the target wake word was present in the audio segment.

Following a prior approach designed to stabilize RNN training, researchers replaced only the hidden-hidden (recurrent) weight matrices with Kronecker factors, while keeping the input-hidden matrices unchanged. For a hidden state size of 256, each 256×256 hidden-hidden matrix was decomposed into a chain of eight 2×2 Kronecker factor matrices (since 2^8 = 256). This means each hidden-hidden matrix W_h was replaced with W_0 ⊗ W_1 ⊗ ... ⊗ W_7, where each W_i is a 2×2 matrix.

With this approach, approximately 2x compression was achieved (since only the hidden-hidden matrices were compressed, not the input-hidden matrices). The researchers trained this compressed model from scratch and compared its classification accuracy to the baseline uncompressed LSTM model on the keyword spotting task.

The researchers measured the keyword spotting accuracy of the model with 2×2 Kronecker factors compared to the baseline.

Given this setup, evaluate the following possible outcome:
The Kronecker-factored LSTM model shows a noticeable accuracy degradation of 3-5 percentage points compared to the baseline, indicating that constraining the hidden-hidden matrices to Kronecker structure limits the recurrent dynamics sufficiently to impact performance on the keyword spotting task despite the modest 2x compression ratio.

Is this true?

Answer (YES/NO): YES